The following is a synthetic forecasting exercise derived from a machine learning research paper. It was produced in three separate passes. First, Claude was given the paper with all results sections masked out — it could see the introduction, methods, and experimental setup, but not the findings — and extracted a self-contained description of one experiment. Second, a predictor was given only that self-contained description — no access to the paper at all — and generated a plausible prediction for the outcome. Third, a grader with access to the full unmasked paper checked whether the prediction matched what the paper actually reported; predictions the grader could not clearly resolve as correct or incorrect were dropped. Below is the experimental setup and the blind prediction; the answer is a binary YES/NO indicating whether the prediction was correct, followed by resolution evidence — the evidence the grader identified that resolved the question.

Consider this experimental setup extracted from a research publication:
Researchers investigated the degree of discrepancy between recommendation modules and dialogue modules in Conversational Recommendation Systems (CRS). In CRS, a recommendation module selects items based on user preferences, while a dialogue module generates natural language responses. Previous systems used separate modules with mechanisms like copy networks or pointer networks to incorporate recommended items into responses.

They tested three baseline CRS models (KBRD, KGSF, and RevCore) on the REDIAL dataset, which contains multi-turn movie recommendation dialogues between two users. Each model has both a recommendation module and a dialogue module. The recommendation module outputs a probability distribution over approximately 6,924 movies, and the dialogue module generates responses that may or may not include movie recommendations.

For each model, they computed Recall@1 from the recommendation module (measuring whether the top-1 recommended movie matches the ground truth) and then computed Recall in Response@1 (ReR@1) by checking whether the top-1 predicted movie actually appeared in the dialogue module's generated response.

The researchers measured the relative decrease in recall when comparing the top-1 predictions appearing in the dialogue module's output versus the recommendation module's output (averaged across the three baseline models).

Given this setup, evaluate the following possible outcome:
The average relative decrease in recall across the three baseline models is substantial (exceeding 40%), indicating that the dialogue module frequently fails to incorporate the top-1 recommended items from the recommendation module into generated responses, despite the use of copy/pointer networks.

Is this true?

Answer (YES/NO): YES